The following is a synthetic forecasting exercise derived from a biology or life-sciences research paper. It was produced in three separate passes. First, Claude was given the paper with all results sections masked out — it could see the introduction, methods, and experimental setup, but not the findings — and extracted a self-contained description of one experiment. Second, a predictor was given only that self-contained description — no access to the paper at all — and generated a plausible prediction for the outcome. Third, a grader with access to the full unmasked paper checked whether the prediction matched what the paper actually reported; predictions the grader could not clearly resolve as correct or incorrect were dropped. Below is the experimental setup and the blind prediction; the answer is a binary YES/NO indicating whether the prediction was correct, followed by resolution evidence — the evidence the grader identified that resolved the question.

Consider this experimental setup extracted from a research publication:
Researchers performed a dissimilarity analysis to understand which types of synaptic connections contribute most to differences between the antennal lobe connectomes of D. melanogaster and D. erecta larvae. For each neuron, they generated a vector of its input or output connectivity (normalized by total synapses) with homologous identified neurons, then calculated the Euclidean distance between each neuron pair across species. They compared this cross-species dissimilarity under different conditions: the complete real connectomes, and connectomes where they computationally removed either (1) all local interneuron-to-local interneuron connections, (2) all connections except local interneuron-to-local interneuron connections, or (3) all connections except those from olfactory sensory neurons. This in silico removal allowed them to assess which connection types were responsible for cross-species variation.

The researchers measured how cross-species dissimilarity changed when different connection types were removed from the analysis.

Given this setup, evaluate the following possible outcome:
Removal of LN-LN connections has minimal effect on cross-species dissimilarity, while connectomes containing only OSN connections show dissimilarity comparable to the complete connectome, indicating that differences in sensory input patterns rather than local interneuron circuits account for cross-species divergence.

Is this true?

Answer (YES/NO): YES